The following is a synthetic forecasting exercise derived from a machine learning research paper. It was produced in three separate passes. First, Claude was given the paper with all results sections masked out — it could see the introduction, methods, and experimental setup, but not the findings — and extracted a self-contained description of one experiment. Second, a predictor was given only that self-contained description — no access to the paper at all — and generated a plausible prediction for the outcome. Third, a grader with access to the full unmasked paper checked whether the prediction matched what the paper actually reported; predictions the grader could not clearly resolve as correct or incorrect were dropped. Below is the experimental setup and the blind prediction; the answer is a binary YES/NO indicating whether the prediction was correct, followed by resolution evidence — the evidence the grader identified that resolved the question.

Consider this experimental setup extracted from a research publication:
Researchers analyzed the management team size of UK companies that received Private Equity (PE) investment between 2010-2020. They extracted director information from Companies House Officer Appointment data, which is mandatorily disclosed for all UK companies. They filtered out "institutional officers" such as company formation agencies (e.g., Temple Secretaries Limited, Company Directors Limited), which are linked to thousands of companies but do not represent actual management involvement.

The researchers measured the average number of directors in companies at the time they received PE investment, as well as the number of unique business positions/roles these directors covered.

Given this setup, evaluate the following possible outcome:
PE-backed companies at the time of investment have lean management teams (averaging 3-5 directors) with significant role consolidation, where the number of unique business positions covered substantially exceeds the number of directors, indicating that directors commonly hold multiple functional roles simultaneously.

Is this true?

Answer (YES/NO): NO